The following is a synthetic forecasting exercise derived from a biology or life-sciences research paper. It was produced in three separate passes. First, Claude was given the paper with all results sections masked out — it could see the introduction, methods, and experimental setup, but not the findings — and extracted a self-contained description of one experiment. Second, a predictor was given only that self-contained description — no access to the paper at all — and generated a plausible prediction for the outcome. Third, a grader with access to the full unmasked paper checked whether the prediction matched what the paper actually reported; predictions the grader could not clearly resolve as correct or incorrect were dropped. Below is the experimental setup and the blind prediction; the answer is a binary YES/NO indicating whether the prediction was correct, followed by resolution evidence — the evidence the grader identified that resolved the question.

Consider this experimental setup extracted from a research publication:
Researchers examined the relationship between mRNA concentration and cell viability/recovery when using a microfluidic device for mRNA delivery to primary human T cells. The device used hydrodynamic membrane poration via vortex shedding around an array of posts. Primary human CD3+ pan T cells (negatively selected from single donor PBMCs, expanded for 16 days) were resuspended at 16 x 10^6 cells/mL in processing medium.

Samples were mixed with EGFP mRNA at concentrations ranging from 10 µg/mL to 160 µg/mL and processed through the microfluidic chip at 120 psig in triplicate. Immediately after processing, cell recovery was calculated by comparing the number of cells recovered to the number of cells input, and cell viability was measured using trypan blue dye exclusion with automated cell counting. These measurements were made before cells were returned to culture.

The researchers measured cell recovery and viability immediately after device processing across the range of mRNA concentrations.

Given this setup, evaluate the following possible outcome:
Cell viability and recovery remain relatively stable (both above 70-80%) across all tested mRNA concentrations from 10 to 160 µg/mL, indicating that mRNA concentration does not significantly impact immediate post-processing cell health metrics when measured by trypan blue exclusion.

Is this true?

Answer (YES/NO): YES